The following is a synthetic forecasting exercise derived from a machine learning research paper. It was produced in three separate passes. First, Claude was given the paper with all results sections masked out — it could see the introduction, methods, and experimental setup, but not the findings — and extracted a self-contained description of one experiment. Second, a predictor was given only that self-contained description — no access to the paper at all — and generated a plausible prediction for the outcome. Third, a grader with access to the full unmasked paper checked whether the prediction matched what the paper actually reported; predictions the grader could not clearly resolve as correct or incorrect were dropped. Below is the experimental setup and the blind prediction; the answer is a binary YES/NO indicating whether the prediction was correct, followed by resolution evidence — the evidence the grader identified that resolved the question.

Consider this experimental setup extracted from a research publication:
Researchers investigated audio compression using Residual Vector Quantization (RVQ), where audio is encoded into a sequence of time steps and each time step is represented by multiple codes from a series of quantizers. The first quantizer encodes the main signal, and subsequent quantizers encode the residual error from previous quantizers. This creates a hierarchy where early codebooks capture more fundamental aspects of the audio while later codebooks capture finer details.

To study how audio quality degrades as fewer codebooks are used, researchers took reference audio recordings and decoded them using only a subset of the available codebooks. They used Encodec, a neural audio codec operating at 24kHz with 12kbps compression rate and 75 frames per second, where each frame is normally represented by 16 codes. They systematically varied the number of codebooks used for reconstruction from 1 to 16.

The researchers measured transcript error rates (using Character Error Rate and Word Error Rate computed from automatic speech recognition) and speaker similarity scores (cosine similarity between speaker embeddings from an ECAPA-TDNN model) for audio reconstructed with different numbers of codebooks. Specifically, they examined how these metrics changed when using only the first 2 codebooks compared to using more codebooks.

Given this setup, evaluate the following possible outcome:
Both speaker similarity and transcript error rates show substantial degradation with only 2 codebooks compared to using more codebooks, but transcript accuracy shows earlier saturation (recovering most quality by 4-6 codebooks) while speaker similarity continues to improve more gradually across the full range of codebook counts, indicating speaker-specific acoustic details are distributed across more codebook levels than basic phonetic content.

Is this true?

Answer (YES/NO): YES